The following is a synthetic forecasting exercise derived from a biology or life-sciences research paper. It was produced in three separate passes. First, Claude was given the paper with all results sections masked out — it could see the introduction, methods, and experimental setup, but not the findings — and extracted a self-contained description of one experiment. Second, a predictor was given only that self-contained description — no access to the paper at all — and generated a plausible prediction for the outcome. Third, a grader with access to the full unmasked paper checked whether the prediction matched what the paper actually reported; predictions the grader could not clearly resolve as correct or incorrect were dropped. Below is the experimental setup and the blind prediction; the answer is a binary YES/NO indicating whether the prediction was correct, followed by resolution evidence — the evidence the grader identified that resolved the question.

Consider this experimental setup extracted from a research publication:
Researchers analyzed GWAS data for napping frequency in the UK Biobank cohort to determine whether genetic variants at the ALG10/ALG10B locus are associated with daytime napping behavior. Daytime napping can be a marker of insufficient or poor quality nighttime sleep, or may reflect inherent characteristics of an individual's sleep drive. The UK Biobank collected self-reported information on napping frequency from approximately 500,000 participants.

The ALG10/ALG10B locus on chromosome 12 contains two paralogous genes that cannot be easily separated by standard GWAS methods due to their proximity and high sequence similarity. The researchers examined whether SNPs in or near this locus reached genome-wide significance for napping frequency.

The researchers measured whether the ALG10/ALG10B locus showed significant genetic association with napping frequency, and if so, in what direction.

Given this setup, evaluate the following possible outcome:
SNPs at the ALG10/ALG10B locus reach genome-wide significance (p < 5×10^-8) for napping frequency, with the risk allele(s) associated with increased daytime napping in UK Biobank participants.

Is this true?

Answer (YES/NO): NO